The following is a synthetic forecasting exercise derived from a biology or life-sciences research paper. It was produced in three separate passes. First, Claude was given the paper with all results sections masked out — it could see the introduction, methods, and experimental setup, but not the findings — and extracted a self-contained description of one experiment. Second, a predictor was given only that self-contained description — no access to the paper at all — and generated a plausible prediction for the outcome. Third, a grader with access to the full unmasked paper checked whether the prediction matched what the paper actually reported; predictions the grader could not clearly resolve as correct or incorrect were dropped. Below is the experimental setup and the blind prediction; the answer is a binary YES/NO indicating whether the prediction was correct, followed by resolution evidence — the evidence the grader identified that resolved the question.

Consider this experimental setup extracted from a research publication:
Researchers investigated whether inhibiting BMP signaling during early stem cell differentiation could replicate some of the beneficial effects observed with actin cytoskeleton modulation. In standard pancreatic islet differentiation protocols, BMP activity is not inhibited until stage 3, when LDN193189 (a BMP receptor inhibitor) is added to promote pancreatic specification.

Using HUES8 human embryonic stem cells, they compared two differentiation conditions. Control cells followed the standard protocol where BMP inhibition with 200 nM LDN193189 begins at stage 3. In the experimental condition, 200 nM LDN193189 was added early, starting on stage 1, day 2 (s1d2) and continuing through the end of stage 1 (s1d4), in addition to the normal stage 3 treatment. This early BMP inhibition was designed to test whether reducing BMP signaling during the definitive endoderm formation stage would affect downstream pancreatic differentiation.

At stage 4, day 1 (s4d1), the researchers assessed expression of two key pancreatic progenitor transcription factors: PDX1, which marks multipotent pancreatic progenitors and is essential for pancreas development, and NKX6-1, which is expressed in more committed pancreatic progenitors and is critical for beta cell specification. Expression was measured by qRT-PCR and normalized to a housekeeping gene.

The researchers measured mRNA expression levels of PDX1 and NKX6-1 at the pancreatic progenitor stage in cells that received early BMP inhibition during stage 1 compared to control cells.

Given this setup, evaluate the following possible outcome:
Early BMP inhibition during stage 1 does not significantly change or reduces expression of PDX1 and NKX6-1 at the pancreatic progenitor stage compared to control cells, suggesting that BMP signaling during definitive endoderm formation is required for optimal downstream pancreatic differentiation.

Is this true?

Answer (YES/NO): YES